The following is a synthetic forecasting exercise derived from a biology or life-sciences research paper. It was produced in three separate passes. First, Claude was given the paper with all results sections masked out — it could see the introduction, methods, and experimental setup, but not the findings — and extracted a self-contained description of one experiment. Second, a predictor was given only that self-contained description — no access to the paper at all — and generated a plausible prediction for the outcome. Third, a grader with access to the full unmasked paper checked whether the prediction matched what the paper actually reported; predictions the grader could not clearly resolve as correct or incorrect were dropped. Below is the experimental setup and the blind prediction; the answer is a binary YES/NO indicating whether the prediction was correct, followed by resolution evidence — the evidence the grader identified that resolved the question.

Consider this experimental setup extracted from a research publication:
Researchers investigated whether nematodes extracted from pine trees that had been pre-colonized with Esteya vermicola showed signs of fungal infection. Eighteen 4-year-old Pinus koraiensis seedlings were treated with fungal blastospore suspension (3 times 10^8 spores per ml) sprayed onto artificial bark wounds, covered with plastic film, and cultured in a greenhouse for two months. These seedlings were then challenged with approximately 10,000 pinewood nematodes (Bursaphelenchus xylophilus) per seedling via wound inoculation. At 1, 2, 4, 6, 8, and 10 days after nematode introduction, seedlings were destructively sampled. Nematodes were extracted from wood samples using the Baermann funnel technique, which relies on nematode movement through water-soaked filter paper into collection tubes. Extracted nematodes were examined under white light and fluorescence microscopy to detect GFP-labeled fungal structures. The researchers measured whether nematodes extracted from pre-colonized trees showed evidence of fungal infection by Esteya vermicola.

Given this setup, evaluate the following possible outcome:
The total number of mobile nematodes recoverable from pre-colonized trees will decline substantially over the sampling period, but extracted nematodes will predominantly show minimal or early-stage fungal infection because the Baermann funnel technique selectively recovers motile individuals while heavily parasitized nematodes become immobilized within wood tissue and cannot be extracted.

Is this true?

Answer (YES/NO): NO